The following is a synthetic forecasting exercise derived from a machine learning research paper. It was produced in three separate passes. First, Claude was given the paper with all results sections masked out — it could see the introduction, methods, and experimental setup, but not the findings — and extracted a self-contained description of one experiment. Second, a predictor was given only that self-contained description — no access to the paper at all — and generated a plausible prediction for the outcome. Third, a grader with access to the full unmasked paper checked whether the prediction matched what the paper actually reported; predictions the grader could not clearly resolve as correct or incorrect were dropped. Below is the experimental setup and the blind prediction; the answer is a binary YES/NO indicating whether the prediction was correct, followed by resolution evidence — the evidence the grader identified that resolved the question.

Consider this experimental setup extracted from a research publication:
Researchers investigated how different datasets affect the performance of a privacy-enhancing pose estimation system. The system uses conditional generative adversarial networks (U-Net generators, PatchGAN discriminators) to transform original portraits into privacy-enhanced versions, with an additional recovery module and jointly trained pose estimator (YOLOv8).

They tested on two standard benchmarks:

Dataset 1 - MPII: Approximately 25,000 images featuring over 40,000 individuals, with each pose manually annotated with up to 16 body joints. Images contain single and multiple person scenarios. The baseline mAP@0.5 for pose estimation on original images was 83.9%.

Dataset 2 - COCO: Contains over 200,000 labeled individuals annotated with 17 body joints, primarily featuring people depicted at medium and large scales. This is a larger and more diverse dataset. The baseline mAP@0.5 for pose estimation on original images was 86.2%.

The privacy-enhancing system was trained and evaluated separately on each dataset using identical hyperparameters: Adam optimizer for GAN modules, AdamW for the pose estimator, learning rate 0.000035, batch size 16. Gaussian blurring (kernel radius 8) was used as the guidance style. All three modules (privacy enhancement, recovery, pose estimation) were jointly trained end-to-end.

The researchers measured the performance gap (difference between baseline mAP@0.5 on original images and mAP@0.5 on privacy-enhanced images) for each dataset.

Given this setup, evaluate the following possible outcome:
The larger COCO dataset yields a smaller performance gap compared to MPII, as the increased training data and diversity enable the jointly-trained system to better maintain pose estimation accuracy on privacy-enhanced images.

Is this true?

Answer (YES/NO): NO